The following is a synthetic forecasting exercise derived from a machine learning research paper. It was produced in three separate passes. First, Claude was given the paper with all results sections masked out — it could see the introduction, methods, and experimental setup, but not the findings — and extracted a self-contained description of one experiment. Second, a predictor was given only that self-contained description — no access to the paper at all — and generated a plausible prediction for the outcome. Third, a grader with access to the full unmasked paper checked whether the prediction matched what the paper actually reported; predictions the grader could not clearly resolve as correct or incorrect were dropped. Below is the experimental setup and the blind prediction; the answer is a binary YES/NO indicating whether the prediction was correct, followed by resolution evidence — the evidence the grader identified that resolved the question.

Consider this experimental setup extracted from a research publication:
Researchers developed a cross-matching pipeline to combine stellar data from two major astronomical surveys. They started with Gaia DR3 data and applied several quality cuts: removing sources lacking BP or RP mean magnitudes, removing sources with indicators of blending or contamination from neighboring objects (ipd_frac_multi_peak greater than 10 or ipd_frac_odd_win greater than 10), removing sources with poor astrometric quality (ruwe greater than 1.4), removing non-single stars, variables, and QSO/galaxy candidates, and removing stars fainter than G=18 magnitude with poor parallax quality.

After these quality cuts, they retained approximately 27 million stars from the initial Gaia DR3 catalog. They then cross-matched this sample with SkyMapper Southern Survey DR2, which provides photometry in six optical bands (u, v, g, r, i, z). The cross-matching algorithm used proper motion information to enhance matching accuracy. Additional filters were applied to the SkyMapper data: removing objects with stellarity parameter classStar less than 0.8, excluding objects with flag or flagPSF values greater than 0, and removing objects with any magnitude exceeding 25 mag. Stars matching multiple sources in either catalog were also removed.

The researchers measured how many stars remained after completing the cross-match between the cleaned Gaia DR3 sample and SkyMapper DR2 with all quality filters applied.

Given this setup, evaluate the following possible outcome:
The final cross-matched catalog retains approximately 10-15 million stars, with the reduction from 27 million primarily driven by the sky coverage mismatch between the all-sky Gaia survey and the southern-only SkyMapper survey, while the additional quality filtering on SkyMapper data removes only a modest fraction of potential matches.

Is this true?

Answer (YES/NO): YES